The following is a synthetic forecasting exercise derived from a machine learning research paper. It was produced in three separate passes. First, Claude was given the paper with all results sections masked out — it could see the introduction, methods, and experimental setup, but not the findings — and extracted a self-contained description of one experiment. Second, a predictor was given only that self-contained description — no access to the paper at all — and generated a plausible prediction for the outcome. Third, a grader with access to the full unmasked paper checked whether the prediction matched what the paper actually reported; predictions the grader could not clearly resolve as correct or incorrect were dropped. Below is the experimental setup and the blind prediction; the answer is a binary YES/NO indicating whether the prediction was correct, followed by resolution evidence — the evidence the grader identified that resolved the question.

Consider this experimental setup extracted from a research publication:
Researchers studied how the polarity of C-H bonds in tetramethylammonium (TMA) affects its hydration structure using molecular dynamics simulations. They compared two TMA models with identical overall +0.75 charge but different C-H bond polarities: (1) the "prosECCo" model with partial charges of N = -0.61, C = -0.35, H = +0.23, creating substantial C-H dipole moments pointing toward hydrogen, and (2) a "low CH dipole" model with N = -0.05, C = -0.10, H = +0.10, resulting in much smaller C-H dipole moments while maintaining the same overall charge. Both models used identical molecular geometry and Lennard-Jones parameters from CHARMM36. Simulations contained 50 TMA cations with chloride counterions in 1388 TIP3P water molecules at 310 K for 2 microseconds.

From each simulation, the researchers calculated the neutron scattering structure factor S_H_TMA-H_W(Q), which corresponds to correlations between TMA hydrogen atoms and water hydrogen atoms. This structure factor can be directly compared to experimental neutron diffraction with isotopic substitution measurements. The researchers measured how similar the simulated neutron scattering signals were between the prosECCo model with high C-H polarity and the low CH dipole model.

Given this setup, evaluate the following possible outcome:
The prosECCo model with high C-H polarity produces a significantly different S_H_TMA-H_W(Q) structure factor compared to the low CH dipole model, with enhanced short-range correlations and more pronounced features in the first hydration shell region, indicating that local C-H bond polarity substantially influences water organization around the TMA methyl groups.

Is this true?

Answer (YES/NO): NO